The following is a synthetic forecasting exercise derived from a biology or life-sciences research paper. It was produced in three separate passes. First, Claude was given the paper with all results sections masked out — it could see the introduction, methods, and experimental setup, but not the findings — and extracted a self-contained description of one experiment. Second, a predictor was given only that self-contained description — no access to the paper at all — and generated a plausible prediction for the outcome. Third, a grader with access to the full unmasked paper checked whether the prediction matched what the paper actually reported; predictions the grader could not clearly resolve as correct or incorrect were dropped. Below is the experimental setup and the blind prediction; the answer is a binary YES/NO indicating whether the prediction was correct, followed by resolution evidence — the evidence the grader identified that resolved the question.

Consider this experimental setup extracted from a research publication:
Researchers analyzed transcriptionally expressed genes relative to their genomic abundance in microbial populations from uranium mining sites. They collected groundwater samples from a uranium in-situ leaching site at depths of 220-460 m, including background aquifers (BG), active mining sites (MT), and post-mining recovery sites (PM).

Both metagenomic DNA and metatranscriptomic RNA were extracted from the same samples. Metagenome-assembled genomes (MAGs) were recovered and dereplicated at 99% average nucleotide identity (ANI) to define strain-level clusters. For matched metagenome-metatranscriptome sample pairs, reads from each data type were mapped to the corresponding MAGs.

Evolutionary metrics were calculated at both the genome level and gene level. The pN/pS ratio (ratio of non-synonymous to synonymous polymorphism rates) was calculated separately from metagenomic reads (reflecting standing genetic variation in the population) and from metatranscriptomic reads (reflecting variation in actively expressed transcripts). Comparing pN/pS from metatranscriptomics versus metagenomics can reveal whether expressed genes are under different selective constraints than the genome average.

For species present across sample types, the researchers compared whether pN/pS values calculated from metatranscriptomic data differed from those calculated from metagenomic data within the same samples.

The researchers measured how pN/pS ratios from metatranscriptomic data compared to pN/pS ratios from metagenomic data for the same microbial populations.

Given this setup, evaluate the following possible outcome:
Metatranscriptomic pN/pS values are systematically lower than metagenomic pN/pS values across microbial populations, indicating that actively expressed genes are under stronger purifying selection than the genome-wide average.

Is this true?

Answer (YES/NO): NO